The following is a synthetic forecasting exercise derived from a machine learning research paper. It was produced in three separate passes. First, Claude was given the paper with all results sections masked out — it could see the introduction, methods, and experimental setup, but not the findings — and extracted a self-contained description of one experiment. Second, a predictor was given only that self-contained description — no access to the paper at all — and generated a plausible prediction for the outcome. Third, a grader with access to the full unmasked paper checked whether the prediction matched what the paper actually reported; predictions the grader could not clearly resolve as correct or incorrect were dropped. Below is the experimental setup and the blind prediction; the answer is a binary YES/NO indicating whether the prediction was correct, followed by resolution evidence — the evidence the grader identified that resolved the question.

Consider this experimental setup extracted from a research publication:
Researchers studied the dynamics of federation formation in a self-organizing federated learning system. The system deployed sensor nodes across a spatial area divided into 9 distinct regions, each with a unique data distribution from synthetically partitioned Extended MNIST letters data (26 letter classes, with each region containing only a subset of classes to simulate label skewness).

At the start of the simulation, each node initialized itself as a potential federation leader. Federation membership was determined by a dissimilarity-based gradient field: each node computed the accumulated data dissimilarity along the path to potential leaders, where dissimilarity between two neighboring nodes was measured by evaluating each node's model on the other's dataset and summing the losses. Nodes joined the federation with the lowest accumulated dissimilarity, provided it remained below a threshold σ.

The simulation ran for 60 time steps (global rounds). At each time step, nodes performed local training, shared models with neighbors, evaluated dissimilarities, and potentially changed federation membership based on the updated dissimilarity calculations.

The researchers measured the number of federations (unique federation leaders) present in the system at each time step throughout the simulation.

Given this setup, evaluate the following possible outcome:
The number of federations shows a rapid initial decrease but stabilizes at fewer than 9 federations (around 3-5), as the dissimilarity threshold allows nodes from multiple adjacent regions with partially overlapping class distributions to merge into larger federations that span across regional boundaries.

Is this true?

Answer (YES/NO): NO